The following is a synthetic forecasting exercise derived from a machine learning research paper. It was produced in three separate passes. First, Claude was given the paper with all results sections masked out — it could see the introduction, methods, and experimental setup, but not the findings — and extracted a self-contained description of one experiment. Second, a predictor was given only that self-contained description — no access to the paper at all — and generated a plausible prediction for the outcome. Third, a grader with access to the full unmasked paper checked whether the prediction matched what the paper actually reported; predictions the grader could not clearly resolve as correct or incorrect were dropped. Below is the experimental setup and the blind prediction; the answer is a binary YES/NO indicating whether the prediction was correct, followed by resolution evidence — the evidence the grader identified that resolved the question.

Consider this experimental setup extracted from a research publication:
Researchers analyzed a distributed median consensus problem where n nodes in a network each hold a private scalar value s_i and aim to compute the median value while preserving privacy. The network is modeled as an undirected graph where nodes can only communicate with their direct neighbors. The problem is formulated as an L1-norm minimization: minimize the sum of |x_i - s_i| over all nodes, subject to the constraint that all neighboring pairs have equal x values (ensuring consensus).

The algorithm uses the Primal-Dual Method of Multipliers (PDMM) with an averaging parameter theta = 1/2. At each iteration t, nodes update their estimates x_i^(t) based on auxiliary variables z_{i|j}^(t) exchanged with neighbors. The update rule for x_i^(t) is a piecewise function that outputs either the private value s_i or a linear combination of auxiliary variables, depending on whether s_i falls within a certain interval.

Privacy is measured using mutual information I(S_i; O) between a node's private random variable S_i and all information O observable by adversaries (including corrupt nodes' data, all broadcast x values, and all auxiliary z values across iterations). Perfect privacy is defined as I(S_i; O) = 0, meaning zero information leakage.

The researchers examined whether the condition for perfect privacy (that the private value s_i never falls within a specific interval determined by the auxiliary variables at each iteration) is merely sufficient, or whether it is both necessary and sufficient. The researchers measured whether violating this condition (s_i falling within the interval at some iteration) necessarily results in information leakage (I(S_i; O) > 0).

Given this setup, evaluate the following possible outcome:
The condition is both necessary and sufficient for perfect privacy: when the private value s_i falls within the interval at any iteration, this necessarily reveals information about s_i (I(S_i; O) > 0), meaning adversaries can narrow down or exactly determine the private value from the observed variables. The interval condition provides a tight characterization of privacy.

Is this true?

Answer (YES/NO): YES